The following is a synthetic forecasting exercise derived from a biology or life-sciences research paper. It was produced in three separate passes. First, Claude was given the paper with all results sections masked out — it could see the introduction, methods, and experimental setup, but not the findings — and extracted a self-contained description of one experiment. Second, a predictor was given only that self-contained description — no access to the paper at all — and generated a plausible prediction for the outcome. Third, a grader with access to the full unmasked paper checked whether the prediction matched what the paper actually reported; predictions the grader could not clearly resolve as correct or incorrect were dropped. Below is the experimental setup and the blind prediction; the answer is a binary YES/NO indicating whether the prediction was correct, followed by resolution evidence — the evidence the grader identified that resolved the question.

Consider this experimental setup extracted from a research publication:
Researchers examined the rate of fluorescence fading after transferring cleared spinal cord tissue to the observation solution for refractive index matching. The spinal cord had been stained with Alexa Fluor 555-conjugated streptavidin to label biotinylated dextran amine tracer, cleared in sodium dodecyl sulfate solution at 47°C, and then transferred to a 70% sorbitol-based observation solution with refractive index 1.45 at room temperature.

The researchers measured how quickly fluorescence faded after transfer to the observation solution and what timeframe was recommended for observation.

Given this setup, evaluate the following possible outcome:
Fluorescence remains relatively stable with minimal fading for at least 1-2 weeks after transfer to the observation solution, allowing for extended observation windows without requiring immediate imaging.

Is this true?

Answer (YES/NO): NO